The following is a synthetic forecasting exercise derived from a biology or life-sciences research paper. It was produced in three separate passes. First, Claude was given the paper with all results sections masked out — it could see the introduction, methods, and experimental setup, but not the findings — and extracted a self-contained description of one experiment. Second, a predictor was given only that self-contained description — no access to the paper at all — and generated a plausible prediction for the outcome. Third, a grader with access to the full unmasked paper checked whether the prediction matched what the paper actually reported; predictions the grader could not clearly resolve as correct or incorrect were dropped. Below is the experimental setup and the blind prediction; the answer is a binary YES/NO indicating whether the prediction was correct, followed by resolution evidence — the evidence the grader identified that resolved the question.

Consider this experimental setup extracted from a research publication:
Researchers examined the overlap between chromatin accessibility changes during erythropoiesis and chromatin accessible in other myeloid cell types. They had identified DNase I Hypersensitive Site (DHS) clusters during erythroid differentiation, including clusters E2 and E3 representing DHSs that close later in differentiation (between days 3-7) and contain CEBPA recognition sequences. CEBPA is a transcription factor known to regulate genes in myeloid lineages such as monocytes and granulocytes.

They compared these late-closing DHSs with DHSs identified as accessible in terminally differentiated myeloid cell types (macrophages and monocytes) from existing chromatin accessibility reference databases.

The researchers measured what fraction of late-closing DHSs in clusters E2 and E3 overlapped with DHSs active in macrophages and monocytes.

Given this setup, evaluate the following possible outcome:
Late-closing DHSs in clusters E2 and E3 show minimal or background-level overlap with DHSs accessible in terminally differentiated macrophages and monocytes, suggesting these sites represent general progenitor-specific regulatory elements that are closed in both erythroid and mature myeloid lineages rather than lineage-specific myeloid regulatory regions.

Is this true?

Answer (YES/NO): NO